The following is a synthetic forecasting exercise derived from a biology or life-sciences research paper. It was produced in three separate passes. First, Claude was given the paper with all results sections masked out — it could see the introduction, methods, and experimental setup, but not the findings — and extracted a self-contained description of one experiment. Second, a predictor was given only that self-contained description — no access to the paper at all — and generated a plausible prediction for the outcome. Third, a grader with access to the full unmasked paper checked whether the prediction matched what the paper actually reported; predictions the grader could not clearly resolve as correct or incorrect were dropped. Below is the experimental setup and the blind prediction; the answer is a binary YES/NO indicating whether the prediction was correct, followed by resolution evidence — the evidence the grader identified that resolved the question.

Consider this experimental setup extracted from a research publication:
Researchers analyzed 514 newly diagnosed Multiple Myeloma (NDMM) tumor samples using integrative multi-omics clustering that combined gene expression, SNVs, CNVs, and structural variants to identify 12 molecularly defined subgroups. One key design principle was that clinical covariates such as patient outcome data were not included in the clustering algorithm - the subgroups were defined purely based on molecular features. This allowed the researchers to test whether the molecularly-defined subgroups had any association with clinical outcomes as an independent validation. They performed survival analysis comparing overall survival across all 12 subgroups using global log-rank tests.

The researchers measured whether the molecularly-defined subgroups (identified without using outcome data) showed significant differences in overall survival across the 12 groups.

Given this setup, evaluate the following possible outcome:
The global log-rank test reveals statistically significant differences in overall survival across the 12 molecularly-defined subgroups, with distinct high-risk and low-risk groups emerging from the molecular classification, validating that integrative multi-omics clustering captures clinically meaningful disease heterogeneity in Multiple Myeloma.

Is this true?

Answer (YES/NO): YES